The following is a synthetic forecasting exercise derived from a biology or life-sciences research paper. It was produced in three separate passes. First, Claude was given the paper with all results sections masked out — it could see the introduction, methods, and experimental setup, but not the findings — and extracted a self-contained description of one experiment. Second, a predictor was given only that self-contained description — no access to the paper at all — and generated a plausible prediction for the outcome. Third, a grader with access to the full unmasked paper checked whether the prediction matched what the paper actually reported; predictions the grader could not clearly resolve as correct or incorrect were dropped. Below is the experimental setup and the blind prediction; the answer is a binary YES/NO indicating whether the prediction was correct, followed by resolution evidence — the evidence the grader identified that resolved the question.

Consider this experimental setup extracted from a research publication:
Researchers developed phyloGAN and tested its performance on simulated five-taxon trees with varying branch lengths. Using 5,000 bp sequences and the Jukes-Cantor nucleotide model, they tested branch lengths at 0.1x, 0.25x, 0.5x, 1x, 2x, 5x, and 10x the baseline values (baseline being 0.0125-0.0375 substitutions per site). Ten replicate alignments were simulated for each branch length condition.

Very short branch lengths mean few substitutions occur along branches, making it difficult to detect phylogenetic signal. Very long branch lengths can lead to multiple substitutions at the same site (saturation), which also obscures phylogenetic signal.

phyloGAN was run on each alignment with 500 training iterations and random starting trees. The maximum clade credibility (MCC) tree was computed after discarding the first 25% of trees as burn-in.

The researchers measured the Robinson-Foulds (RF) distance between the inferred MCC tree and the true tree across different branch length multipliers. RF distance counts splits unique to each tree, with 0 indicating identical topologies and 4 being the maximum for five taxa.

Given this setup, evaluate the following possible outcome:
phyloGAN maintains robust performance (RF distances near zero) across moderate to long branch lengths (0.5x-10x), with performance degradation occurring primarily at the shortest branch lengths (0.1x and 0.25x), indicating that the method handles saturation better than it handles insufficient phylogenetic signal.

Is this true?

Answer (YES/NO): NO